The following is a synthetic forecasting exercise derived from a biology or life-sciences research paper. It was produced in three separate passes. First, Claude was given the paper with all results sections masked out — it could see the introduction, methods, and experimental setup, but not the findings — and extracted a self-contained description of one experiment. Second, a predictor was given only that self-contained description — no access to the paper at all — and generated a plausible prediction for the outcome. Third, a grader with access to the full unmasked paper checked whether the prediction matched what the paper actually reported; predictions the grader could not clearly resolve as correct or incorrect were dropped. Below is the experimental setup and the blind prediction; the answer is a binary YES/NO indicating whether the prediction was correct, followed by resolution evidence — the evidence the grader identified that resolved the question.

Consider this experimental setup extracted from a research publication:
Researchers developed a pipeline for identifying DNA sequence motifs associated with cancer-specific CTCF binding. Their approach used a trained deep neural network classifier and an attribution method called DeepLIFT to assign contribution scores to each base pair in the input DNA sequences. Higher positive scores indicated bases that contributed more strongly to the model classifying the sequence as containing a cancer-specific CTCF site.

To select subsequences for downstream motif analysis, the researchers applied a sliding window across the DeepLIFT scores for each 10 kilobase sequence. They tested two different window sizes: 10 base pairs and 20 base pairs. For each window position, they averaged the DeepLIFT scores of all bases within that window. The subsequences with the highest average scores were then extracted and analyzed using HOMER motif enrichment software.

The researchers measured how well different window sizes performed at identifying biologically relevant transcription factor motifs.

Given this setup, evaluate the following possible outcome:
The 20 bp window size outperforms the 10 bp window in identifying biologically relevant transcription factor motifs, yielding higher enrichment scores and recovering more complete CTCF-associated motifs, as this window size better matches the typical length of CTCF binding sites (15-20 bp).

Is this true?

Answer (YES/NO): NO